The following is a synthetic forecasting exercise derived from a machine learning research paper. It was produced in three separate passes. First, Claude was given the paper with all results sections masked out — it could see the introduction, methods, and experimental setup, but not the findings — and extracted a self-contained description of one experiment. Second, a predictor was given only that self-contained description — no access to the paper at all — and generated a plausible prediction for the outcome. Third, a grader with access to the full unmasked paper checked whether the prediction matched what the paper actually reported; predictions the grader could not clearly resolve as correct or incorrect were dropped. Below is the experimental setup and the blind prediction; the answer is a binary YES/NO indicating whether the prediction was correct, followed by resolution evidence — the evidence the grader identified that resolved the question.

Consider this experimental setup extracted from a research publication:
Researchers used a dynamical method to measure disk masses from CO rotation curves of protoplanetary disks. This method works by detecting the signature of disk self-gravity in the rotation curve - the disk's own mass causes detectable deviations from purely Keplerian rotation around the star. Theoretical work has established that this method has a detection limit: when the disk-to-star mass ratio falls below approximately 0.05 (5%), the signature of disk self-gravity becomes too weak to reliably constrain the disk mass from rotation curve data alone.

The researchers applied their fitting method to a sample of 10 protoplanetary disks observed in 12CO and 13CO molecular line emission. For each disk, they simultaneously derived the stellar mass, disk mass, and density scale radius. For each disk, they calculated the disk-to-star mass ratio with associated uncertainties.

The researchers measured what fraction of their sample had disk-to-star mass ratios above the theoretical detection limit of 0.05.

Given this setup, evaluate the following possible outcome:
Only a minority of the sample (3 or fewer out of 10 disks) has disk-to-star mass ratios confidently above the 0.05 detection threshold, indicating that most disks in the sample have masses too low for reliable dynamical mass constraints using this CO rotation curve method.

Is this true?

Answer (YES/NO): NO